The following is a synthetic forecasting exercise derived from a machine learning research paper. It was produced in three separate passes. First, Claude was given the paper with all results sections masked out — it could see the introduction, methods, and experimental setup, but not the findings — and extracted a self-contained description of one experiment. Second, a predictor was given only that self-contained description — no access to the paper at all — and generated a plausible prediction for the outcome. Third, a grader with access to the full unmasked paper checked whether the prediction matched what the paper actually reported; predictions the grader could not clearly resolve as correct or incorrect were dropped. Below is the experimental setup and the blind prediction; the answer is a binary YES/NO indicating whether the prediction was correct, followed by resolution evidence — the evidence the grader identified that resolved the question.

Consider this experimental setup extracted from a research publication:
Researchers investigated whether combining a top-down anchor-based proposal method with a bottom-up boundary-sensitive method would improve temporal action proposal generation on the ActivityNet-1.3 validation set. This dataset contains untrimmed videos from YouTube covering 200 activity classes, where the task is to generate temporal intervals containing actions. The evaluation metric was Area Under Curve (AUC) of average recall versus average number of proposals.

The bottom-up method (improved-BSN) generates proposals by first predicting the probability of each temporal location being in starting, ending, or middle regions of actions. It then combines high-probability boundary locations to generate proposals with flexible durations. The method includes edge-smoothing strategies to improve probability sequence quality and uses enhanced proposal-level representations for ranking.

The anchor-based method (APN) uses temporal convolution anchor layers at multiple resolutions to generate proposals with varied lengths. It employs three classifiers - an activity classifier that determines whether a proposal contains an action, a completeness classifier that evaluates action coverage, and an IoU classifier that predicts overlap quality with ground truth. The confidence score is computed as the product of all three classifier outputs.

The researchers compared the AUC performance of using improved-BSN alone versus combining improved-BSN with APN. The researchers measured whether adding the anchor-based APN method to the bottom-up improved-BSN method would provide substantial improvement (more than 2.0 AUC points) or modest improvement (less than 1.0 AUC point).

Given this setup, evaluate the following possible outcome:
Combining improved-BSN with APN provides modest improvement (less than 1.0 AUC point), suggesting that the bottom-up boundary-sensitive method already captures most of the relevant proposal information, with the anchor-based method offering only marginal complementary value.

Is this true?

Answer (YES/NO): YES